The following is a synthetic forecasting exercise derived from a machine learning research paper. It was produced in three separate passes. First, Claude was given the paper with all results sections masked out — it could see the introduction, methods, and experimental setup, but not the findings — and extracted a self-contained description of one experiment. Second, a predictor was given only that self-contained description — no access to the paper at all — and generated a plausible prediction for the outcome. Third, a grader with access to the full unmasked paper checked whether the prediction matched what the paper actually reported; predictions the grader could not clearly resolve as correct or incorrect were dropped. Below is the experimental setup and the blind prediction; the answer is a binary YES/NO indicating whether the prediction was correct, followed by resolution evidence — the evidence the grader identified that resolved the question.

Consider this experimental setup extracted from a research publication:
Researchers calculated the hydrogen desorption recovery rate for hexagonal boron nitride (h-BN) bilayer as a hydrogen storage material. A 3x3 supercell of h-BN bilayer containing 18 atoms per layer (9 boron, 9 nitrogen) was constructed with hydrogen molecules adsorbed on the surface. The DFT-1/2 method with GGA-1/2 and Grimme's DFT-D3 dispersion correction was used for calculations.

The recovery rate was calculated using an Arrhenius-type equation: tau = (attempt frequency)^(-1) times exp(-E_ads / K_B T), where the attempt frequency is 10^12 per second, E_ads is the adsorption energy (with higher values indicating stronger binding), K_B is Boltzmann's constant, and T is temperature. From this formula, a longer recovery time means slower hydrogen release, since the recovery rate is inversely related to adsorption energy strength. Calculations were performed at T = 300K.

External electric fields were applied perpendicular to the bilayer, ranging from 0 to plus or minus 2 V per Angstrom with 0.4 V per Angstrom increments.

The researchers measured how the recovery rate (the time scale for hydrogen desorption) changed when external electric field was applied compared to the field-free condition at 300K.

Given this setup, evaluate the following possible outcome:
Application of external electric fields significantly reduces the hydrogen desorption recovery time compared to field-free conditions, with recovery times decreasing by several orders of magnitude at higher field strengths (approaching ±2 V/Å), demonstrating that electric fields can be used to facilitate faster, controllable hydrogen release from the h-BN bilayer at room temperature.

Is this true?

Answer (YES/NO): NO